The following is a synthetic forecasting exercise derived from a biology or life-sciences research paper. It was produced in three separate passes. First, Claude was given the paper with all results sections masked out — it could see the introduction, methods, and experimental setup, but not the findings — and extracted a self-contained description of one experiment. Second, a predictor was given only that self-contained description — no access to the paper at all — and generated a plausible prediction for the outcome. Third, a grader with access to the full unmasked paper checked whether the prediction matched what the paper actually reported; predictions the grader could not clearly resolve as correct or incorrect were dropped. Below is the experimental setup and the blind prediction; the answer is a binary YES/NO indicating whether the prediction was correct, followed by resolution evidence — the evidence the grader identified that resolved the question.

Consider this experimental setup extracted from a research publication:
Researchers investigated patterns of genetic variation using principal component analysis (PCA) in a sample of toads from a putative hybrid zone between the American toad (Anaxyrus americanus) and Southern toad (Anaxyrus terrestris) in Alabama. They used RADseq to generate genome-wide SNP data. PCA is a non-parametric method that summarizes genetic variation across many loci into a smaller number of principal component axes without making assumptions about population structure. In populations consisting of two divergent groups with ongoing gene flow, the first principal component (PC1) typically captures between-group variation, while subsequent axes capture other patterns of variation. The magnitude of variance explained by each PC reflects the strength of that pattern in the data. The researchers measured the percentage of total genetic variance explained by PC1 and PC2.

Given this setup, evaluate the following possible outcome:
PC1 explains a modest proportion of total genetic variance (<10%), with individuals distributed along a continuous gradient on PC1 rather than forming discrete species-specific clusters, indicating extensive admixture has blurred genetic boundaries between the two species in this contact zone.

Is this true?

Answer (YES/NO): NO